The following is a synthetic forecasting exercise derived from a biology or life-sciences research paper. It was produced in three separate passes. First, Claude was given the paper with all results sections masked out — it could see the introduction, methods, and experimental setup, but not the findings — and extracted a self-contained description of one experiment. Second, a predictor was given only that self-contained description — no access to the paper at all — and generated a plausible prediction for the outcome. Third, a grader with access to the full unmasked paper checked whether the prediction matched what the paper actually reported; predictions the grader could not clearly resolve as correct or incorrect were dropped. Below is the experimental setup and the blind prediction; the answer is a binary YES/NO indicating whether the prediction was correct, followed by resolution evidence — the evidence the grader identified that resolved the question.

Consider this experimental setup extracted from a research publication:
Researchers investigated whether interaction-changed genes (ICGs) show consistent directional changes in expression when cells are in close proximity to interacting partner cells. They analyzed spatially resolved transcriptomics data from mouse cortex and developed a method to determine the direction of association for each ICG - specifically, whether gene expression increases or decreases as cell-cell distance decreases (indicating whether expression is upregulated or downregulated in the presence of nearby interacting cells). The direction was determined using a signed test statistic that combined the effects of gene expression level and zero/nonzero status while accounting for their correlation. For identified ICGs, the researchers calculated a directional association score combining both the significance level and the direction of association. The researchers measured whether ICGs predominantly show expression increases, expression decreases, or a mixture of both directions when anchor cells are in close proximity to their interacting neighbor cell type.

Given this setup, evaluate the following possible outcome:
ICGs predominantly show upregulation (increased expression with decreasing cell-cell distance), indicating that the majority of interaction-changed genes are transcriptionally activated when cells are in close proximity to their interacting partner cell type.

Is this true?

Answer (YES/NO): NO